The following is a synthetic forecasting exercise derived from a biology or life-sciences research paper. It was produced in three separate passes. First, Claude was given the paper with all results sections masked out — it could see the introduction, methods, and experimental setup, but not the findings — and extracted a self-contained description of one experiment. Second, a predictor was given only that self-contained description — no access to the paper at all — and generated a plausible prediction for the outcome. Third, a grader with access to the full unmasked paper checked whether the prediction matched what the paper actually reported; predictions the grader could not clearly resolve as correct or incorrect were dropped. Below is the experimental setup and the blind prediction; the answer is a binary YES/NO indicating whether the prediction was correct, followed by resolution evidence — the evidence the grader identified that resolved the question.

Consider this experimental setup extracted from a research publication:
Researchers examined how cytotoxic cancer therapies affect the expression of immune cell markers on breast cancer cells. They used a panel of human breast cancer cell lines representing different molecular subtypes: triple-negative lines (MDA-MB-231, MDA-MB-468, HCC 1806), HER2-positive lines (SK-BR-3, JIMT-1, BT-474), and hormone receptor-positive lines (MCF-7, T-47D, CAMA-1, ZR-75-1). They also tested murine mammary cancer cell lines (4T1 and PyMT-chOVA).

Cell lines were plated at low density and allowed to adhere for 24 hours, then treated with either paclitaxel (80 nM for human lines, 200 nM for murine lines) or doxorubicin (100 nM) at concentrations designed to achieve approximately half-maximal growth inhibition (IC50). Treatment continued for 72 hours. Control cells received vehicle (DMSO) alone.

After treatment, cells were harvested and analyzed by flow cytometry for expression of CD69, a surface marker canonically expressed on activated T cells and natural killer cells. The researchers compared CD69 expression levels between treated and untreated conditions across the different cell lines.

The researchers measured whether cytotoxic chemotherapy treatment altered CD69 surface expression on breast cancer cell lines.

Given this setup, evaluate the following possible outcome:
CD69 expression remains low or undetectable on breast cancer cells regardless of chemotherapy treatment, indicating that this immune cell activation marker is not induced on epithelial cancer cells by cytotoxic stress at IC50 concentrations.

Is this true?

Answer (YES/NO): NO